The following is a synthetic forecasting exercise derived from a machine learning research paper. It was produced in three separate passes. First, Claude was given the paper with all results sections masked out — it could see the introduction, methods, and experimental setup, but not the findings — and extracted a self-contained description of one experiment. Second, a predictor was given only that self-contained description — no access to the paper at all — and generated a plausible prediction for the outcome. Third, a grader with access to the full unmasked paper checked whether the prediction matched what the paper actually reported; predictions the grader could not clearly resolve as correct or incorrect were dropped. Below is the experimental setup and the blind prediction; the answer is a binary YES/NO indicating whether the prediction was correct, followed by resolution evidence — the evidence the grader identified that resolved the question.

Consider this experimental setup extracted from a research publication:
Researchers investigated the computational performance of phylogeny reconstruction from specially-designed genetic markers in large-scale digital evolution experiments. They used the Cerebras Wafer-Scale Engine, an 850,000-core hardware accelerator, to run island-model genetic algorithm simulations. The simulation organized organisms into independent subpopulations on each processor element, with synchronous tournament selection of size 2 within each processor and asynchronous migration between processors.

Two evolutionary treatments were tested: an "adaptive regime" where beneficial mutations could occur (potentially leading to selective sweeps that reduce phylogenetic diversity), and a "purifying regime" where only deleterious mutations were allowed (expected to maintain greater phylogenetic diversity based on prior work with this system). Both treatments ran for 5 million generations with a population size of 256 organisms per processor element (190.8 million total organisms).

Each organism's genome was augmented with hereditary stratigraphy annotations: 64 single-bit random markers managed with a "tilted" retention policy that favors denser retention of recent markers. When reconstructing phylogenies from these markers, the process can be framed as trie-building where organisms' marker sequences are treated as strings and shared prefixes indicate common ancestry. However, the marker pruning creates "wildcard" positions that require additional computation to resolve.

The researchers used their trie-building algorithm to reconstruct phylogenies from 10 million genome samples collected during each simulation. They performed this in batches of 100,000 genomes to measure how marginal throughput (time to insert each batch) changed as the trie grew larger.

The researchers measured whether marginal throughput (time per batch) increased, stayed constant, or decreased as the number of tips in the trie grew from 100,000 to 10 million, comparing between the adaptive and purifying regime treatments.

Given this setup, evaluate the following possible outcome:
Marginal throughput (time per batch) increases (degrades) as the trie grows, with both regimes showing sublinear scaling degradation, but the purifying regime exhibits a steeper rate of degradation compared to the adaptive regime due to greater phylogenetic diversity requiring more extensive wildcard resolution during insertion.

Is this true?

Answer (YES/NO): NO